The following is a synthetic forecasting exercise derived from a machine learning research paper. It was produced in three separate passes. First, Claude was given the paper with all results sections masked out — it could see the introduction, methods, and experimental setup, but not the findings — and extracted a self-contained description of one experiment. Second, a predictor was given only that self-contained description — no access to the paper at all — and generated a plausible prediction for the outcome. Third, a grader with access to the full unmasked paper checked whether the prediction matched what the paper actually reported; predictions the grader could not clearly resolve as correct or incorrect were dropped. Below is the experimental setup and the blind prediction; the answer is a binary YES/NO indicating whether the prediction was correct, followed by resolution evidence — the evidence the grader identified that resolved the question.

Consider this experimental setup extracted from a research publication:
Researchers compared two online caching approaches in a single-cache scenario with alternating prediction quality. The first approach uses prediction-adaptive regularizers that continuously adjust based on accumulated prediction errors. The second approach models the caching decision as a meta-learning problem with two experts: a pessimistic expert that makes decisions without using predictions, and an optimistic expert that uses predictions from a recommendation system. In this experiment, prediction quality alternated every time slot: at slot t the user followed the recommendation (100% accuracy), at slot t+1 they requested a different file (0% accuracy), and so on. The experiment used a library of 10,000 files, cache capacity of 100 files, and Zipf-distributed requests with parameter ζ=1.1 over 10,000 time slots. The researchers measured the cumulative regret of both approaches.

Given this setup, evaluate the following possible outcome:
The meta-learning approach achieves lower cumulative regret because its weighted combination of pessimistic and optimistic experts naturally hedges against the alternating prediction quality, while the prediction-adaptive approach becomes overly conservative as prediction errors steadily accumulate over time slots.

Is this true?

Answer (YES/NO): NO